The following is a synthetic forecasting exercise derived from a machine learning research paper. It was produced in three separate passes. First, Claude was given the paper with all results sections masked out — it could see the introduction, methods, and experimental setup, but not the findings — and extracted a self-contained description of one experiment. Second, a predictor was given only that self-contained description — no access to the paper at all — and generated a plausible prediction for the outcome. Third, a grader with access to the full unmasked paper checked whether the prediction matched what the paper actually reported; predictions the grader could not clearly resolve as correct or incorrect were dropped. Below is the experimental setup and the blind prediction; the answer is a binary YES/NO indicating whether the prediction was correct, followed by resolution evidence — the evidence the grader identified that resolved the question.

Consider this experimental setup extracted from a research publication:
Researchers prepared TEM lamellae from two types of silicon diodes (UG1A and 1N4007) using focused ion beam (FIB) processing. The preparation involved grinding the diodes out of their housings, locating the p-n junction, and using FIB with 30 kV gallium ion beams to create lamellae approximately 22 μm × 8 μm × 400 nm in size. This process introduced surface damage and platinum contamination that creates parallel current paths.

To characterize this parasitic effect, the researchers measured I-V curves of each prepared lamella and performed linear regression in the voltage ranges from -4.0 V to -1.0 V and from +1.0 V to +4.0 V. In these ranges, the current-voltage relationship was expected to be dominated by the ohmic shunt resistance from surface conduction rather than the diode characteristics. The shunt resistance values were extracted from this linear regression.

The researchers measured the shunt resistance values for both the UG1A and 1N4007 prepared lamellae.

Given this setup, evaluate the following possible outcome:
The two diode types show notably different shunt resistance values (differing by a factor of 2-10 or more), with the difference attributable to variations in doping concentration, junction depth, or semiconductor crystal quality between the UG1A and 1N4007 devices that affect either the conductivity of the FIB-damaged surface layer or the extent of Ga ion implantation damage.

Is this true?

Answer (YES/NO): NO